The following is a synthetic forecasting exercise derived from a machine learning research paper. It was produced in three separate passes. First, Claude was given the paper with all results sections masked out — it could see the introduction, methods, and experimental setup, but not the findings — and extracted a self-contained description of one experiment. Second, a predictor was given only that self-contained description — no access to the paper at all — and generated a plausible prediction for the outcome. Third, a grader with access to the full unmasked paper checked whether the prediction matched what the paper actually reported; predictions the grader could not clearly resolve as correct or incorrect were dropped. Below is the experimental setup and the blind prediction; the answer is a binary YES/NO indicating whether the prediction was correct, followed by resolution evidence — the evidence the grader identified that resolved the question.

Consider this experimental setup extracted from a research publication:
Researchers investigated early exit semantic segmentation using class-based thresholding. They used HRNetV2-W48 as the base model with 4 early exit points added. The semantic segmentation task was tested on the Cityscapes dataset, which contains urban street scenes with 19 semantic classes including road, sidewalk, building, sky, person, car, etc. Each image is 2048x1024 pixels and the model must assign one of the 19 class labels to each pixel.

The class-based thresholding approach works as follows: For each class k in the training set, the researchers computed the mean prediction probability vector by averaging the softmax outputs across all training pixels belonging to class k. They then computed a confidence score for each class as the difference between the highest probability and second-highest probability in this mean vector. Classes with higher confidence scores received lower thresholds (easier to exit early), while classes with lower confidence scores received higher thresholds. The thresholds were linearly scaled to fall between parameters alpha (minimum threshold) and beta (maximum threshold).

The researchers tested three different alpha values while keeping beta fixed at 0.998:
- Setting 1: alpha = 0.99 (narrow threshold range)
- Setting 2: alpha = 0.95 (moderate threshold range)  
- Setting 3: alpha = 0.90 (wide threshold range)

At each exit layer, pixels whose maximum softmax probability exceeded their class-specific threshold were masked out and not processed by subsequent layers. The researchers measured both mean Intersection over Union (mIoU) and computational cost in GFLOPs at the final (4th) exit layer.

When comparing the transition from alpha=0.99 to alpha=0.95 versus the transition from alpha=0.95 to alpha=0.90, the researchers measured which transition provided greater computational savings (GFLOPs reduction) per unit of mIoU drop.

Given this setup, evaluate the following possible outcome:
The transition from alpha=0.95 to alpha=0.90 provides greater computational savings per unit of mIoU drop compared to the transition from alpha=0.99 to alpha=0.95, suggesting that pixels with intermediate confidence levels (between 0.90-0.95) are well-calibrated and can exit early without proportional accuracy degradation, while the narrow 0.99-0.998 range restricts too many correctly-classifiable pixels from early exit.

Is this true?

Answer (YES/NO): NO